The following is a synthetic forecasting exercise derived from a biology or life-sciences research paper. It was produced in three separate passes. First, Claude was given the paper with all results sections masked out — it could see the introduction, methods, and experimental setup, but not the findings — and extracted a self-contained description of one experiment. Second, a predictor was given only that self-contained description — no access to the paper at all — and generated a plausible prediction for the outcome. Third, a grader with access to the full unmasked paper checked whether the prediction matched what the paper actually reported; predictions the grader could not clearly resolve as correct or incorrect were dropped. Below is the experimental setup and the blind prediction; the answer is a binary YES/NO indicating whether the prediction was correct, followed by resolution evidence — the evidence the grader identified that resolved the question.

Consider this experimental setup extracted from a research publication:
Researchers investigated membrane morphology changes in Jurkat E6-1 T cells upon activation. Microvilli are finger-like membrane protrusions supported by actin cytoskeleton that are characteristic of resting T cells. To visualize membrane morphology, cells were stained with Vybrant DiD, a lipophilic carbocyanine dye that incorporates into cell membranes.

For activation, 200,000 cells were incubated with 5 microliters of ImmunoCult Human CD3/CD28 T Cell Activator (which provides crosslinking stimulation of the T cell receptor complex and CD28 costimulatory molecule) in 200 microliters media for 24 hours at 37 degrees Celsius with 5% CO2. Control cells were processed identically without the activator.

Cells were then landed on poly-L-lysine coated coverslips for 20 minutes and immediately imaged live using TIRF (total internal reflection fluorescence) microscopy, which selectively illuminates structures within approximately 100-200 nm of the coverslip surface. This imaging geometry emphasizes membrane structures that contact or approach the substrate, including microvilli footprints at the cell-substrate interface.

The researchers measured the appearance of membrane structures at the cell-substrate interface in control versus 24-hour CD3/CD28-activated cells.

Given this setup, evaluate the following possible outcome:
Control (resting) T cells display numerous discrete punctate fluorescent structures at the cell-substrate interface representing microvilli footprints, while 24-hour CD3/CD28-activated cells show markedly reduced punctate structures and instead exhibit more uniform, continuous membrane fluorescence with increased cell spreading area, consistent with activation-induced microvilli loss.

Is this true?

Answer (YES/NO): NO